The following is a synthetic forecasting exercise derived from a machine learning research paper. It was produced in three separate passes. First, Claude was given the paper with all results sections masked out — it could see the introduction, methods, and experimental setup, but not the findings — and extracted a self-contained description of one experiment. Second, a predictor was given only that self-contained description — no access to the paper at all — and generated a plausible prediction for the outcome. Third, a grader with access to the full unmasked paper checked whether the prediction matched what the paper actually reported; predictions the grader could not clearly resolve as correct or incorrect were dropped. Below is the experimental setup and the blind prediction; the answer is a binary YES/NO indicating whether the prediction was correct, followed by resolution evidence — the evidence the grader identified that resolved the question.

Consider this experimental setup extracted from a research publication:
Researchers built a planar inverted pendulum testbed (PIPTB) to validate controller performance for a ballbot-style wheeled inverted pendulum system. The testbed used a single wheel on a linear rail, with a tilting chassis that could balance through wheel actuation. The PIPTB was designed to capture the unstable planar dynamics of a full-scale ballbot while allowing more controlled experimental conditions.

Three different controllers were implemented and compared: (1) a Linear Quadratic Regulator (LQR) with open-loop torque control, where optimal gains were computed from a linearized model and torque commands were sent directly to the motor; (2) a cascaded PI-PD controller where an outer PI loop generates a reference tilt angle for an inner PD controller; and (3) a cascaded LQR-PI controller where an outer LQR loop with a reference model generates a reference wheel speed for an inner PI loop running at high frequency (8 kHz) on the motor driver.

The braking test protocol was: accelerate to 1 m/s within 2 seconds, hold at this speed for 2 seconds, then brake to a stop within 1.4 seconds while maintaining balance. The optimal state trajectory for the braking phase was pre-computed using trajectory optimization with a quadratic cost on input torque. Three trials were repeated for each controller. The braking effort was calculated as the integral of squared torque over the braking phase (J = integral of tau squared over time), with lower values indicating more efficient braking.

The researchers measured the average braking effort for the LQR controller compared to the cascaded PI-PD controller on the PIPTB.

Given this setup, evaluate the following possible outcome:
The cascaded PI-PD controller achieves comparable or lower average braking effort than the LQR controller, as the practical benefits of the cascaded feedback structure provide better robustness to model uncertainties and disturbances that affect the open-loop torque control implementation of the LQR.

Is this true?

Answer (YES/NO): NO